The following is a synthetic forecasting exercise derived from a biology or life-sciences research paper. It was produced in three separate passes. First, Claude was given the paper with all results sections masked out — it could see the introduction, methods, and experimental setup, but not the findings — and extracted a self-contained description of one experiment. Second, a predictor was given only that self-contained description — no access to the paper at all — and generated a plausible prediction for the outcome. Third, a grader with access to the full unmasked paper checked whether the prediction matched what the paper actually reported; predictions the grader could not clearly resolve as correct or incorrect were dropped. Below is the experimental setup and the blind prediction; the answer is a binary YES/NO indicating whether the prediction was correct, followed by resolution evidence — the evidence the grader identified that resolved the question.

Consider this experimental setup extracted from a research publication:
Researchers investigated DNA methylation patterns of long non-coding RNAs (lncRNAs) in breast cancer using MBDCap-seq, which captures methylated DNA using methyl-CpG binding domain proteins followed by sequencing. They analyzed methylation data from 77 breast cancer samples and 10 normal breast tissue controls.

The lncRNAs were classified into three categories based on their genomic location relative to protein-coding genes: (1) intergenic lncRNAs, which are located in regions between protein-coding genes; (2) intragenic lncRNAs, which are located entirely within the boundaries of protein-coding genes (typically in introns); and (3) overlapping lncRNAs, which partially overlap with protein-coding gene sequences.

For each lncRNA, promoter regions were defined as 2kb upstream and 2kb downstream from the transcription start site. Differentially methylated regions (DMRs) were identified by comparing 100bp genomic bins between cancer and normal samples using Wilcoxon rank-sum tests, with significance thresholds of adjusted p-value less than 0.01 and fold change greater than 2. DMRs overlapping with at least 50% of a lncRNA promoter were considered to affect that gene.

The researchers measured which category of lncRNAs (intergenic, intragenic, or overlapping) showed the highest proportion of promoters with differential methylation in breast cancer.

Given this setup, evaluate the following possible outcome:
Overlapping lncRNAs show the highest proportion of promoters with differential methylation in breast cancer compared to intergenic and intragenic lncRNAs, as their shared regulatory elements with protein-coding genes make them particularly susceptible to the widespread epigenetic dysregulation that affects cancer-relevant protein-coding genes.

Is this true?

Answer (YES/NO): NO